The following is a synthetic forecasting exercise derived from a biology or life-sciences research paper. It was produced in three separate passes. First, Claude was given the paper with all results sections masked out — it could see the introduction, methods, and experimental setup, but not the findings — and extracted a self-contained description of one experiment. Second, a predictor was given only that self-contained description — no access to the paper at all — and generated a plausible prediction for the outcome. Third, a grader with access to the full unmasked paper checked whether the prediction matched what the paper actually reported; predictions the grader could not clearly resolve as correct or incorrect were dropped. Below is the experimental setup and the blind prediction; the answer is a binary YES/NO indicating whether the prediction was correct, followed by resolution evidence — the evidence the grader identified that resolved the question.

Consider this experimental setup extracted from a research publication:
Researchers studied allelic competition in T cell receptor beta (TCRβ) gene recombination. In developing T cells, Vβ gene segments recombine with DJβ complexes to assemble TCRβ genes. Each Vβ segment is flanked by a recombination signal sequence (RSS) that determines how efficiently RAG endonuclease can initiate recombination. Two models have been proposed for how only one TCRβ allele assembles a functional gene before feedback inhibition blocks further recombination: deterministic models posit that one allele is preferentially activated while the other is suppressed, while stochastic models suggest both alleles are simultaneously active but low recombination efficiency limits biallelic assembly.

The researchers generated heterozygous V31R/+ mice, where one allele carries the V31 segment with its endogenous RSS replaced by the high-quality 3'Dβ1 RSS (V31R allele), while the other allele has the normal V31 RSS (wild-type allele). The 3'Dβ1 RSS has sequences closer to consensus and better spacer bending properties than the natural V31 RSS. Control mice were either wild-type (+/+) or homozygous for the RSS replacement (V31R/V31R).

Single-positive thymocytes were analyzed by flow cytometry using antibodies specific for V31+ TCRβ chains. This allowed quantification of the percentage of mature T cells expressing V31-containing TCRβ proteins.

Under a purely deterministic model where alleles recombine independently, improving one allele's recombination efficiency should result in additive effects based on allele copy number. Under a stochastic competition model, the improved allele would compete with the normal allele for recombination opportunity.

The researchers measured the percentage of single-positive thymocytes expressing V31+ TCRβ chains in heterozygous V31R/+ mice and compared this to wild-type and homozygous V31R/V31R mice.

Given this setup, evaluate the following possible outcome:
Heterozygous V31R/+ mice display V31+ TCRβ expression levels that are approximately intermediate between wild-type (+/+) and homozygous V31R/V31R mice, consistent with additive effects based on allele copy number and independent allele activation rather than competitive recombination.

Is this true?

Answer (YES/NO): NO